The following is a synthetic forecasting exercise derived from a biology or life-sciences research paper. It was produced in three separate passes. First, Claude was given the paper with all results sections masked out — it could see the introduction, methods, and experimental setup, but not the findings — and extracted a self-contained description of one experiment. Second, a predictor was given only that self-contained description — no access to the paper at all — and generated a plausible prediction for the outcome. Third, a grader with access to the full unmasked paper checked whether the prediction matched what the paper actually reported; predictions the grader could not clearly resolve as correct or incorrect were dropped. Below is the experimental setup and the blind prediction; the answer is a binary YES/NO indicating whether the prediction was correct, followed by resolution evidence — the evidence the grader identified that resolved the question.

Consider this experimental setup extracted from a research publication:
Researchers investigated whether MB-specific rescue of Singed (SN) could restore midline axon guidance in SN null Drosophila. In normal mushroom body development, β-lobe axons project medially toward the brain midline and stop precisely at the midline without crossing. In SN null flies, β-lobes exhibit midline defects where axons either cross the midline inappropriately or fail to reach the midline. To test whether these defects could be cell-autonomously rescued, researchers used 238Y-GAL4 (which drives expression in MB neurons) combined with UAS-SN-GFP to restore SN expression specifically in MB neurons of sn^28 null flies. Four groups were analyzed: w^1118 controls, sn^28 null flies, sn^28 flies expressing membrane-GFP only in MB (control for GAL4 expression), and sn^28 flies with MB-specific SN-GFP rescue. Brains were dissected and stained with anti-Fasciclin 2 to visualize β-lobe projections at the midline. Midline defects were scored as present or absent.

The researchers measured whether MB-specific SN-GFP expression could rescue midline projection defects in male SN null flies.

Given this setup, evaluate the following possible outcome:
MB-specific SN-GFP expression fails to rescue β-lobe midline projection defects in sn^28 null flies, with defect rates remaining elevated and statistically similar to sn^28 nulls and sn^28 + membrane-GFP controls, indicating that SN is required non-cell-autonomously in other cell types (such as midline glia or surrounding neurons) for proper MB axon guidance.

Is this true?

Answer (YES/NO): NO